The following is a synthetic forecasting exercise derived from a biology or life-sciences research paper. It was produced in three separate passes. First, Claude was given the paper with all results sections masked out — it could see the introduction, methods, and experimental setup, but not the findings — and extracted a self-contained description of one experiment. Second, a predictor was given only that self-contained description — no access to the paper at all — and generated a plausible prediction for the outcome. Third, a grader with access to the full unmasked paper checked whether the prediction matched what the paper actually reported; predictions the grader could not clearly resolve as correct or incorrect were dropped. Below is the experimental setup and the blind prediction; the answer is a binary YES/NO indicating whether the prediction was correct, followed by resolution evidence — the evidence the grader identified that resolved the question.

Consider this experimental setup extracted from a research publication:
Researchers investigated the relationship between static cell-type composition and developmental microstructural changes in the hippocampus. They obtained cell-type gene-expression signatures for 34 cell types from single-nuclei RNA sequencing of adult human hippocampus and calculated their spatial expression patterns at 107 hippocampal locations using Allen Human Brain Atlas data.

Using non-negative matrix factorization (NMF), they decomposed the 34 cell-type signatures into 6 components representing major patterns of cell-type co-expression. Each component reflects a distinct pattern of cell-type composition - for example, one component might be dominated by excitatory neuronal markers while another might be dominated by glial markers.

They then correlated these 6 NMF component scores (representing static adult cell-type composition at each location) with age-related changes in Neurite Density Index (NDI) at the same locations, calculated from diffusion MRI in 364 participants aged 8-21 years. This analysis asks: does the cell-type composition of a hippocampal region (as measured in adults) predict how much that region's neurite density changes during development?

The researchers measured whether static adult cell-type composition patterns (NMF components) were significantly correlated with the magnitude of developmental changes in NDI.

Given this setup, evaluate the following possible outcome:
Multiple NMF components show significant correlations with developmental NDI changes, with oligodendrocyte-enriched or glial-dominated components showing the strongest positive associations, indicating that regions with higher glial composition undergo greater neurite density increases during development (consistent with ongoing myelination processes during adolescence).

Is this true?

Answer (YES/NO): NO